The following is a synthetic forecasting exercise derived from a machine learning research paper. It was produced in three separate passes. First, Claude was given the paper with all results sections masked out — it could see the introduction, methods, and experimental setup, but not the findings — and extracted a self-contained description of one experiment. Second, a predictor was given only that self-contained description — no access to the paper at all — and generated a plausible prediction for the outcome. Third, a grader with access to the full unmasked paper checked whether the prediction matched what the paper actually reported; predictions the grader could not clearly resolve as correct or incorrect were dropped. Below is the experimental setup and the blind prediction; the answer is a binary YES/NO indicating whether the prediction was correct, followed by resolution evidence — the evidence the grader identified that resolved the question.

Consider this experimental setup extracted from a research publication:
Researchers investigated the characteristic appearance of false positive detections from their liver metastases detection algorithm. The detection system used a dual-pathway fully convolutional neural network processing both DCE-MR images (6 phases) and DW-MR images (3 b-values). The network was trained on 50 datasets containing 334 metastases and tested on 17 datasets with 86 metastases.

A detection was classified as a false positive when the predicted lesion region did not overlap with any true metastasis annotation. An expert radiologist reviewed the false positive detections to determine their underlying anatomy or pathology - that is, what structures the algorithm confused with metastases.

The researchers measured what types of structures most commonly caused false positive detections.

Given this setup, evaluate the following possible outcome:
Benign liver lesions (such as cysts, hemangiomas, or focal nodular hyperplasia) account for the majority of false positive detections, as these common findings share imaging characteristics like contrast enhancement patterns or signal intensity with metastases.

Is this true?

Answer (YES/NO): YES